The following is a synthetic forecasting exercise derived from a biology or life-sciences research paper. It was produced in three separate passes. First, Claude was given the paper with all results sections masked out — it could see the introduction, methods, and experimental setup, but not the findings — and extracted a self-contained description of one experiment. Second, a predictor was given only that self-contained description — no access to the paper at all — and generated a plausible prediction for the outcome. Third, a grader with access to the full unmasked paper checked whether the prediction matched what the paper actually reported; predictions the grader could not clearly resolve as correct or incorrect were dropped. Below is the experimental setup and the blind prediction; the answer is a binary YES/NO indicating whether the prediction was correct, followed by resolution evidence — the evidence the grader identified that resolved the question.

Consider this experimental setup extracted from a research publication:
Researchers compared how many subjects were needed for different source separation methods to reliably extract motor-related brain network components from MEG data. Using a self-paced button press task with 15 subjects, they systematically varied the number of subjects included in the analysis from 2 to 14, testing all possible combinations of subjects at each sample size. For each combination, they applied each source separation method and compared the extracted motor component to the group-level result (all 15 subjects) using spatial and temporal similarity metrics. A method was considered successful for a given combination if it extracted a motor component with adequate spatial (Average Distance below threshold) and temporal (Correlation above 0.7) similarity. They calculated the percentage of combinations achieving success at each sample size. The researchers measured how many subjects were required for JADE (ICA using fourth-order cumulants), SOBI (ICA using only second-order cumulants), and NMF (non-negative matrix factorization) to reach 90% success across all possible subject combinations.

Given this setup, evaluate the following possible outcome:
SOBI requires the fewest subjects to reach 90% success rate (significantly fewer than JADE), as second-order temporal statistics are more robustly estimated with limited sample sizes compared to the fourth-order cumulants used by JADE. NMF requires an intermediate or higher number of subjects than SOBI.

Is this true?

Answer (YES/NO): NO